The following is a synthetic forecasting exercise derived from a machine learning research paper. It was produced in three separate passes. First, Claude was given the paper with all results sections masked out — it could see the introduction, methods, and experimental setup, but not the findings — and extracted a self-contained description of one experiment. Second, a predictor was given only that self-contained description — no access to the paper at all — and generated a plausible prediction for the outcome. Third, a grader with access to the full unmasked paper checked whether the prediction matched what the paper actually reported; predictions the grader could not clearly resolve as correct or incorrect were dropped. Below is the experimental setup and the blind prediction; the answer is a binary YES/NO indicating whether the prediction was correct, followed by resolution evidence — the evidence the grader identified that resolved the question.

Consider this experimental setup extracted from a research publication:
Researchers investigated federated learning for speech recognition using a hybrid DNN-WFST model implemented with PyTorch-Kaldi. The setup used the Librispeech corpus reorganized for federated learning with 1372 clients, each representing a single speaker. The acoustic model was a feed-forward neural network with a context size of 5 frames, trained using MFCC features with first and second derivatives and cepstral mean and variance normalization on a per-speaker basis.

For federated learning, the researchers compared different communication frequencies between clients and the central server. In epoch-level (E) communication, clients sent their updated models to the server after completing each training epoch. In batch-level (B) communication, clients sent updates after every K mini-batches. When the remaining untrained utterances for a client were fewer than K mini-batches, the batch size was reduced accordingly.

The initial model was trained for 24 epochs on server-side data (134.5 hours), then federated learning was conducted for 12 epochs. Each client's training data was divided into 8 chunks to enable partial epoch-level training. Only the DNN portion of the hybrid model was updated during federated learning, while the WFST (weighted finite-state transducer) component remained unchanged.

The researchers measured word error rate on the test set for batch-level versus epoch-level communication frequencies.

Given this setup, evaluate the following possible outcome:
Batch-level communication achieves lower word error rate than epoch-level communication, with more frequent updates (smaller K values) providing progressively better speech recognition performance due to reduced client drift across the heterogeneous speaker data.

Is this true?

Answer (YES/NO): NO